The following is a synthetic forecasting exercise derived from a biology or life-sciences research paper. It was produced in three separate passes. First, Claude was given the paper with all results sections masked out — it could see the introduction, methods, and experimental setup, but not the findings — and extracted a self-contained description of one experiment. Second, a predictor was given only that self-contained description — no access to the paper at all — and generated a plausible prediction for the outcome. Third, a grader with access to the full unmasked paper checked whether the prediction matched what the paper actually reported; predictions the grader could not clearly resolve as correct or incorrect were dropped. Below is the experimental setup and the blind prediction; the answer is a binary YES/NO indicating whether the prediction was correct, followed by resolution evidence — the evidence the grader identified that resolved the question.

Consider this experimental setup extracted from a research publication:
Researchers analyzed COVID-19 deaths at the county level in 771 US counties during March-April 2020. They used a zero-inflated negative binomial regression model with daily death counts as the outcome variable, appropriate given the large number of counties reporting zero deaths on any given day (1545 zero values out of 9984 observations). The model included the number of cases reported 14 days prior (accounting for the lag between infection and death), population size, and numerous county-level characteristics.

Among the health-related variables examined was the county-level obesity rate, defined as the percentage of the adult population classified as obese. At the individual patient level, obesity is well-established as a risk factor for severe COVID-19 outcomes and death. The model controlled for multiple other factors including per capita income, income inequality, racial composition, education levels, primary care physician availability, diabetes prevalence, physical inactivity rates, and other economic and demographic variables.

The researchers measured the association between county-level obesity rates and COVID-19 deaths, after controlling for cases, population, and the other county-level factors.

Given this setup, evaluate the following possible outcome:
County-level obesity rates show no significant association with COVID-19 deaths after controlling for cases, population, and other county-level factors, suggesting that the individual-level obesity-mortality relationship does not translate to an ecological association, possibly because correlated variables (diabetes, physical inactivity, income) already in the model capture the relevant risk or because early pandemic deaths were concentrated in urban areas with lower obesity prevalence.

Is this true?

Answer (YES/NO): NO